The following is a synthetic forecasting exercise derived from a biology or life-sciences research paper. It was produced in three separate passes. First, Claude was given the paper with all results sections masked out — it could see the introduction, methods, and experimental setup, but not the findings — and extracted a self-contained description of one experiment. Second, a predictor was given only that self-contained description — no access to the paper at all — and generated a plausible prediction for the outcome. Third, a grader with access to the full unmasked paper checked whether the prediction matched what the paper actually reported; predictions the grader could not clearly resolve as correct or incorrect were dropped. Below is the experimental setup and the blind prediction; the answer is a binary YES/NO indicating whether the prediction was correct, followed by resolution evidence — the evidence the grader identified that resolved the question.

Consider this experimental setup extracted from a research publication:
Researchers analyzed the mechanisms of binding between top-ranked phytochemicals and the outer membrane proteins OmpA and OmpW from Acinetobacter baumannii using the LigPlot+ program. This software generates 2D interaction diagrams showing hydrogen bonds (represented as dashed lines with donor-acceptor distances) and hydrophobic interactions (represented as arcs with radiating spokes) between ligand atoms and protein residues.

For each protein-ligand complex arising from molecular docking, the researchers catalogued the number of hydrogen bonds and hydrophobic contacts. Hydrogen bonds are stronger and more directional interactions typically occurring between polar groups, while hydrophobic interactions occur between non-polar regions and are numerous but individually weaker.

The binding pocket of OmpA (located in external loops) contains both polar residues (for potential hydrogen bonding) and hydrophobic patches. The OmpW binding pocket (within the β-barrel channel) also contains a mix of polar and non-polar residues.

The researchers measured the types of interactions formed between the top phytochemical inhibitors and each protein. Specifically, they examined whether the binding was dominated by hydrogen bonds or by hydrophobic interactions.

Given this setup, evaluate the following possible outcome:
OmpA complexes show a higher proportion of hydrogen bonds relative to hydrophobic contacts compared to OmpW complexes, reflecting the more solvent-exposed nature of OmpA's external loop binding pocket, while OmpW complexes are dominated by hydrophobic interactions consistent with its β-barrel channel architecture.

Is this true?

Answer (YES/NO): NO